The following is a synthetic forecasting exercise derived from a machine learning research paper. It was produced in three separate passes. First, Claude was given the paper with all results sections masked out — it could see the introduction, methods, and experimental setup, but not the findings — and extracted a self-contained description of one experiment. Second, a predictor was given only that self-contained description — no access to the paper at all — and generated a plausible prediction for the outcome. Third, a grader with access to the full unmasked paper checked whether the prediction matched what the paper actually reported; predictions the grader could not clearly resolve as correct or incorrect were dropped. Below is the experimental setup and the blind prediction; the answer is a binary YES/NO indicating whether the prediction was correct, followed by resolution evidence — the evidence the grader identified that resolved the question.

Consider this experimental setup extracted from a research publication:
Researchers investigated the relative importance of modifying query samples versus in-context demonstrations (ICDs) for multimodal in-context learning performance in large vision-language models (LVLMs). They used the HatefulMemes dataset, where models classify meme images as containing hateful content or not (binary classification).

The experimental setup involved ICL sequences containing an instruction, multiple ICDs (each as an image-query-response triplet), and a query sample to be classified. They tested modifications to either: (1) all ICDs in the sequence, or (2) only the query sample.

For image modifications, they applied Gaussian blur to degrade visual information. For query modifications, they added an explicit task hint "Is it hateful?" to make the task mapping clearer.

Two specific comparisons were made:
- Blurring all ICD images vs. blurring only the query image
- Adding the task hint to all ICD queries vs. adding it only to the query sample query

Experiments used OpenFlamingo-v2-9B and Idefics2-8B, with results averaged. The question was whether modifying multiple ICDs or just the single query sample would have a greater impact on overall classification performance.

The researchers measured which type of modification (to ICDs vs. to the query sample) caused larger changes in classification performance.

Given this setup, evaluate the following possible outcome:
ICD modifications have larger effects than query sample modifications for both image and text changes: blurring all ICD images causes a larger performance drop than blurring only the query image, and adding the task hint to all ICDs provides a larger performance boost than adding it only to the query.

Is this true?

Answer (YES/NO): NO